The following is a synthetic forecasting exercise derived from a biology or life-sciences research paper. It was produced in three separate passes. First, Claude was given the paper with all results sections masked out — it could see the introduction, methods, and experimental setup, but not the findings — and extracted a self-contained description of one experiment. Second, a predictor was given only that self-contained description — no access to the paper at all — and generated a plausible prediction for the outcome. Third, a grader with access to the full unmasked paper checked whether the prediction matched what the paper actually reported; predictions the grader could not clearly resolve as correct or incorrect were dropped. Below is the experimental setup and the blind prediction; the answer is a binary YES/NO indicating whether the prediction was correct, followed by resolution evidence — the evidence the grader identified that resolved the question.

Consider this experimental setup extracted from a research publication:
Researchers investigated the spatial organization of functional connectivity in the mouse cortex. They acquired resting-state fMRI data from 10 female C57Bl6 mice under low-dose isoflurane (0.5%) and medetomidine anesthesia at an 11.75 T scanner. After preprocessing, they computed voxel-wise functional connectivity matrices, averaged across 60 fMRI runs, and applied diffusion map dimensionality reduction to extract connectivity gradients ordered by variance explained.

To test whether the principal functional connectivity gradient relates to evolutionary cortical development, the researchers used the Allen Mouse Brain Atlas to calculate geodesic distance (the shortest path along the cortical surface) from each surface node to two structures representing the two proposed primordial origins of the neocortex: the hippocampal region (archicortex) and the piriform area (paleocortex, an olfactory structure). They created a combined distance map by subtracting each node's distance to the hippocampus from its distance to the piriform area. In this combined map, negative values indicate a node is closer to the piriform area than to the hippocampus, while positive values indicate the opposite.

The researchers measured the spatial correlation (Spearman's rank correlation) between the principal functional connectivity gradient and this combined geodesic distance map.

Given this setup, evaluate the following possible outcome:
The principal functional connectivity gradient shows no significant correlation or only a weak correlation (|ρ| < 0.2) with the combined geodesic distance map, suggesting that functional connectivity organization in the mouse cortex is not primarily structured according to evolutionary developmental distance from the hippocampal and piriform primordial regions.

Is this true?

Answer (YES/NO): NO